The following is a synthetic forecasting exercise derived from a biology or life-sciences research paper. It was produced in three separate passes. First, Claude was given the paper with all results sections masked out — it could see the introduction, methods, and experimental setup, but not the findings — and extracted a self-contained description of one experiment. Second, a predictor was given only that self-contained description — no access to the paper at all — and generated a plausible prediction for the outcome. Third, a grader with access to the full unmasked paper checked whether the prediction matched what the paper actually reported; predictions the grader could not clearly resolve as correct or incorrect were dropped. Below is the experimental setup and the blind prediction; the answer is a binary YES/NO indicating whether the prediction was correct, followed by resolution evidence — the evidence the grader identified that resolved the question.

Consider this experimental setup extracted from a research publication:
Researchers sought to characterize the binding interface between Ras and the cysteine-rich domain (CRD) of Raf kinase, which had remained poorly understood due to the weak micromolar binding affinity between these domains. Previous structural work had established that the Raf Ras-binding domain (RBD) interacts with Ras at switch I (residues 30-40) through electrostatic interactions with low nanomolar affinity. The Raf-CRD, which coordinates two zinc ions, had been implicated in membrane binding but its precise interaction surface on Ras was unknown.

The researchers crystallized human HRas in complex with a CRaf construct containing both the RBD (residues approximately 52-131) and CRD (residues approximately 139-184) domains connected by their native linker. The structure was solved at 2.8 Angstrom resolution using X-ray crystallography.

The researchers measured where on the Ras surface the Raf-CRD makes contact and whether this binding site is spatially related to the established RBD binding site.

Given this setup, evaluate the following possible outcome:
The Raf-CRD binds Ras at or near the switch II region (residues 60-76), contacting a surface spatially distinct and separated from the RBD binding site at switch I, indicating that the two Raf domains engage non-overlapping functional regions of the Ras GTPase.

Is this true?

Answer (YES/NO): NO